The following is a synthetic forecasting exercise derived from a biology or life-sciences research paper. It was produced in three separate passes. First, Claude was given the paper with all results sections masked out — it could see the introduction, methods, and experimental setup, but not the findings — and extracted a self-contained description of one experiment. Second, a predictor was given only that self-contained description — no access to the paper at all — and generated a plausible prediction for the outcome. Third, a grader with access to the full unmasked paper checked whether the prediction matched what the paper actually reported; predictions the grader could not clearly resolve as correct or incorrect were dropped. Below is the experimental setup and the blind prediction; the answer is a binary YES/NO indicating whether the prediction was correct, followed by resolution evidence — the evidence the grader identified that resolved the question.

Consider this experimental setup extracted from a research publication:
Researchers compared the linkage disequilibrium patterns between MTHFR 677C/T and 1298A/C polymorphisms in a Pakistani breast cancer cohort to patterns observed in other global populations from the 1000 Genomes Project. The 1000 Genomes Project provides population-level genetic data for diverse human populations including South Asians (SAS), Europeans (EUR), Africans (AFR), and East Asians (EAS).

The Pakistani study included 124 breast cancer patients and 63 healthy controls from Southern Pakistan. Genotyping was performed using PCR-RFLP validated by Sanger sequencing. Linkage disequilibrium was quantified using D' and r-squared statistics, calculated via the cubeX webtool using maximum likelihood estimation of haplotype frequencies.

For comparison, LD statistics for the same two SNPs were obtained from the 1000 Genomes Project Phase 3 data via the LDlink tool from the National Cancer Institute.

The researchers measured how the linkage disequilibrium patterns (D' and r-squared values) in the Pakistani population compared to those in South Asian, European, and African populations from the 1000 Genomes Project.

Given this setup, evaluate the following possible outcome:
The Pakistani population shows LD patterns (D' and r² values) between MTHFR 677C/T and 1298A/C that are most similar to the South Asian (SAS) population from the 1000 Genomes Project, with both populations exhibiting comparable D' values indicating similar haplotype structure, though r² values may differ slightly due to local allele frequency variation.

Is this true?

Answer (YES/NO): NO